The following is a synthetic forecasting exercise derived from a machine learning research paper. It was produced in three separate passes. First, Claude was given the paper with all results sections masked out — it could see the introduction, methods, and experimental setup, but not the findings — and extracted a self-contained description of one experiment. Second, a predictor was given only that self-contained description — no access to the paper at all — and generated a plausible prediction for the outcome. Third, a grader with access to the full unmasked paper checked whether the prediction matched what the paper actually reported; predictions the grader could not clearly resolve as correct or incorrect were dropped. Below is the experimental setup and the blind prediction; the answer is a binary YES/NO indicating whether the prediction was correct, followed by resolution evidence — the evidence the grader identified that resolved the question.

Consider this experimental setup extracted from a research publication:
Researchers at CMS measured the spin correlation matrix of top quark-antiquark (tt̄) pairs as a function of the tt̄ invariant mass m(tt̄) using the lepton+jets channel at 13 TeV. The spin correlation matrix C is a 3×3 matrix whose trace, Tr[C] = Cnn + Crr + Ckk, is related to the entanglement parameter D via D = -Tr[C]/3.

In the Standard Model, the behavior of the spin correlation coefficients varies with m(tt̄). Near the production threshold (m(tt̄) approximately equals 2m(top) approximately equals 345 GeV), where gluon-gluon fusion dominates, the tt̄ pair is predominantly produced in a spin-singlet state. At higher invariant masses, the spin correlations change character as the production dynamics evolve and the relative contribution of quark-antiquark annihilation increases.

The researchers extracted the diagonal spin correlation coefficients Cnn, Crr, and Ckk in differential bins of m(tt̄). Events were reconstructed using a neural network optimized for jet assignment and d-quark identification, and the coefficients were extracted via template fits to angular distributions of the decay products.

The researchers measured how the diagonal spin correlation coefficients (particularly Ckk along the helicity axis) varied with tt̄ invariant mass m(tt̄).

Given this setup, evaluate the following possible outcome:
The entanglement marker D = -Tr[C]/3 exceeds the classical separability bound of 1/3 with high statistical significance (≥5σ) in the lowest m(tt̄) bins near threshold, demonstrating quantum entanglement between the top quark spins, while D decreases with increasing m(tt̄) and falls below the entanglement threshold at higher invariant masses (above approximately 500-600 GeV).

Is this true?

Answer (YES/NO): NO